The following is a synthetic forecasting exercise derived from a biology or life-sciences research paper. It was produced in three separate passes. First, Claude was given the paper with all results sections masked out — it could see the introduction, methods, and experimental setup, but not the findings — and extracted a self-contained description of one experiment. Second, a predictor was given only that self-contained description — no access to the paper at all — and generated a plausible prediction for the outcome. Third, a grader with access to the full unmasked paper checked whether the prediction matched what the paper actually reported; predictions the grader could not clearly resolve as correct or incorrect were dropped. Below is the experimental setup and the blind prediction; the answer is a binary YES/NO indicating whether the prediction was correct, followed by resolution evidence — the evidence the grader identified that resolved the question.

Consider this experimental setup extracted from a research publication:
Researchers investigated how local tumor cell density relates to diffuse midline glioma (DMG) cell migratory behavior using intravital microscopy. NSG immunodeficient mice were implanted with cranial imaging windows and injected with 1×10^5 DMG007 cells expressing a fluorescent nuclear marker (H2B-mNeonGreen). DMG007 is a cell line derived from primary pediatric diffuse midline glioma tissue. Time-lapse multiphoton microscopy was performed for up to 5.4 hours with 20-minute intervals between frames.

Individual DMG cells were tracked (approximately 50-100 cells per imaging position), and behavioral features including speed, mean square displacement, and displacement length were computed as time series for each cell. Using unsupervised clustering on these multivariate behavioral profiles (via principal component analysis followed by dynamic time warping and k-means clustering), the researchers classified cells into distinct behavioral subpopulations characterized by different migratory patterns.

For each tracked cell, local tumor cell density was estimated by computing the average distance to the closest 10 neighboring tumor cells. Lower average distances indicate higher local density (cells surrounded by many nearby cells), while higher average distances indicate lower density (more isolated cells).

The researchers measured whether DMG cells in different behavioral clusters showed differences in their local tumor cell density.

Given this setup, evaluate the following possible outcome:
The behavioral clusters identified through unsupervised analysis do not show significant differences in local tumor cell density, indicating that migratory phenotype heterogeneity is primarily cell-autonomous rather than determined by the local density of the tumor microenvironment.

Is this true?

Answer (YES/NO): NO